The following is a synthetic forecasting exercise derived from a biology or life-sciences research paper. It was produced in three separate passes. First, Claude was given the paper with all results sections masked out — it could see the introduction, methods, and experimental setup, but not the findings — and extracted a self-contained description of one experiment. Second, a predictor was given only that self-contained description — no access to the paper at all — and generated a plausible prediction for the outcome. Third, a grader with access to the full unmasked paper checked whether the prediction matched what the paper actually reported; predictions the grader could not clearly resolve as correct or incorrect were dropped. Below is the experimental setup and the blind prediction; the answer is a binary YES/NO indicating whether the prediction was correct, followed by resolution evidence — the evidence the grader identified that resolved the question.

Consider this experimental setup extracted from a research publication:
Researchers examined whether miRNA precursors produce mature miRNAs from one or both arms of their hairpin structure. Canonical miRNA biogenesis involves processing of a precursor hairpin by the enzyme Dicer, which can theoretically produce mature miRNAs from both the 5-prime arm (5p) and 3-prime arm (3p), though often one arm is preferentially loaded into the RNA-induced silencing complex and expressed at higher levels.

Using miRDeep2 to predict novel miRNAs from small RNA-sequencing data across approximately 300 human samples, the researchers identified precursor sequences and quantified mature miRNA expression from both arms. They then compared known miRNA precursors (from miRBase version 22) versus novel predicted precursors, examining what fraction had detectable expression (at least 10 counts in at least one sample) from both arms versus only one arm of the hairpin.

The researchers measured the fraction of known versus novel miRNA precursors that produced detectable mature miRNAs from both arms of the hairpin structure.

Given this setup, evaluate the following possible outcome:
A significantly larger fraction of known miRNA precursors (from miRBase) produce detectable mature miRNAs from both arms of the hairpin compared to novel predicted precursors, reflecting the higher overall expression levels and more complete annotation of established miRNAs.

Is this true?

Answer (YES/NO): NO